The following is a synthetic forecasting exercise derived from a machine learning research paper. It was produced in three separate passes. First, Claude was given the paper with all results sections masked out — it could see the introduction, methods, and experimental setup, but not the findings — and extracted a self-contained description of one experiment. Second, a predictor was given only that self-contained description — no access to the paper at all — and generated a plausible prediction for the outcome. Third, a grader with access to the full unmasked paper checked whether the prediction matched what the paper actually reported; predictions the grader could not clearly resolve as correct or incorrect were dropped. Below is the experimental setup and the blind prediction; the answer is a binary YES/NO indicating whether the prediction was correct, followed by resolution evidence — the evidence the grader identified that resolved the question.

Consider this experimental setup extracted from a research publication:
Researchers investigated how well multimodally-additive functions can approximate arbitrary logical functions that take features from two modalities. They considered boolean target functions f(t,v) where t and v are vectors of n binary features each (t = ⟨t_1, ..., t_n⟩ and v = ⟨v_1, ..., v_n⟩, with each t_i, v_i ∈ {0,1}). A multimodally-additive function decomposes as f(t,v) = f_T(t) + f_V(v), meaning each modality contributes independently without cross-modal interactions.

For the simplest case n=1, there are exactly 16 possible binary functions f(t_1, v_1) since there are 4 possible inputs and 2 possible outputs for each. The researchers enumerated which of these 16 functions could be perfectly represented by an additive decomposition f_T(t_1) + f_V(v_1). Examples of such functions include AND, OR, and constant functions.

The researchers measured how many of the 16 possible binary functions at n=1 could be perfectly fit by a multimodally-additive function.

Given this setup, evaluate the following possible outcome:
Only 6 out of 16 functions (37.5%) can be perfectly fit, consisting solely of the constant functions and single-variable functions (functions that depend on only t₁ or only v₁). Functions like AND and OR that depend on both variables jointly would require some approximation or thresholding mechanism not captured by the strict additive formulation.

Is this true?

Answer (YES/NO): NO